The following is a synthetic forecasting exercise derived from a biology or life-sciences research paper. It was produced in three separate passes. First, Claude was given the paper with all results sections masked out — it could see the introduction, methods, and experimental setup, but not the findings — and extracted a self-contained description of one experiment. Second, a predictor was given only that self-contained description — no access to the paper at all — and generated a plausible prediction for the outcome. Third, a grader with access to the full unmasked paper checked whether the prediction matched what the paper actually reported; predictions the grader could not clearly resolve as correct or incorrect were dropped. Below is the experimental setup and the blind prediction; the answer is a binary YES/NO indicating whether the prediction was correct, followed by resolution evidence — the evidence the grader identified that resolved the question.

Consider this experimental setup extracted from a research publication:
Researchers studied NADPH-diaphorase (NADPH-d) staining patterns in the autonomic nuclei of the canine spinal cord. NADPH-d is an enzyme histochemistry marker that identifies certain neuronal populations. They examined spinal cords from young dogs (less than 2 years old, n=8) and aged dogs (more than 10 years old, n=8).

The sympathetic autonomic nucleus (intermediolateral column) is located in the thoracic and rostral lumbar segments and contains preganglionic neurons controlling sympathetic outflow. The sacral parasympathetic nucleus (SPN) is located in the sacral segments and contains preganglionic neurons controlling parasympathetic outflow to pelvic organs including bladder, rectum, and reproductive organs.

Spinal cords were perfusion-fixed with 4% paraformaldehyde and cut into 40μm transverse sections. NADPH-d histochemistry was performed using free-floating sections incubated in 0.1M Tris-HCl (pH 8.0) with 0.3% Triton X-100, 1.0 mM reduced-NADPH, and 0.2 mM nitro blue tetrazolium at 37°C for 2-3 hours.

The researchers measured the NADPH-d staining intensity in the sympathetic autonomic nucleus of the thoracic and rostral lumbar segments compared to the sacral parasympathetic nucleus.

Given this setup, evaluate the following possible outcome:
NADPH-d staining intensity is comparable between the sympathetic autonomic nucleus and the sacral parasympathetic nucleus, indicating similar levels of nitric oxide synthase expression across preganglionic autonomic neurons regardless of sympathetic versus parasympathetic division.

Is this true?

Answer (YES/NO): NO